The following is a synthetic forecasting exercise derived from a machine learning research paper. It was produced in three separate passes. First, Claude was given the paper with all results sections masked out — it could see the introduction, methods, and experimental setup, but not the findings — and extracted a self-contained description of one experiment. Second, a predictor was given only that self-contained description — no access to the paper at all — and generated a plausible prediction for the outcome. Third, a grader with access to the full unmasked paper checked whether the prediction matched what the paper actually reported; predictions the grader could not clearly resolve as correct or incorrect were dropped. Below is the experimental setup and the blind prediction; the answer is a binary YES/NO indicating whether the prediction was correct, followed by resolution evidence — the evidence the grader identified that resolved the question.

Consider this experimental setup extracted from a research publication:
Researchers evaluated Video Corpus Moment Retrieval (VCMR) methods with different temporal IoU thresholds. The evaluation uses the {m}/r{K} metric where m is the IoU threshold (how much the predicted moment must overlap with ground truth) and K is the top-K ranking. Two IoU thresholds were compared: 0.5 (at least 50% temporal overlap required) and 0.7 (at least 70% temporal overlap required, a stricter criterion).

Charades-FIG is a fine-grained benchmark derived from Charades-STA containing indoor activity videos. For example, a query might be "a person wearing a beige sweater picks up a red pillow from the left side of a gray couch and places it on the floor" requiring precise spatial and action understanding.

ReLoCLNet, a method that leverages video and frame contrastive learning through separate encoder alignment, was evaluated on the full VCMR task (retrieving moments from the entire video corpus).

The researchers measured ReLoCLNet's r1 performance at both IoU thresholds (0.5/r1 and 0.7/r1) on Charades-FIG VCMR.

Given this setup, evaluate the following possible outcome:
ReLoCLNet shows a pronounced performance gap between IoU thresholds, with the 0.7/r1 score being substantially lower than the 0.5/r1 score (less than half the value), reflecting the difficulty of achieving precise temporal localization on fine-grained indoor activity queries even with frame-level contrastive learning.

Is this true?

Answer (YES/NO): YES